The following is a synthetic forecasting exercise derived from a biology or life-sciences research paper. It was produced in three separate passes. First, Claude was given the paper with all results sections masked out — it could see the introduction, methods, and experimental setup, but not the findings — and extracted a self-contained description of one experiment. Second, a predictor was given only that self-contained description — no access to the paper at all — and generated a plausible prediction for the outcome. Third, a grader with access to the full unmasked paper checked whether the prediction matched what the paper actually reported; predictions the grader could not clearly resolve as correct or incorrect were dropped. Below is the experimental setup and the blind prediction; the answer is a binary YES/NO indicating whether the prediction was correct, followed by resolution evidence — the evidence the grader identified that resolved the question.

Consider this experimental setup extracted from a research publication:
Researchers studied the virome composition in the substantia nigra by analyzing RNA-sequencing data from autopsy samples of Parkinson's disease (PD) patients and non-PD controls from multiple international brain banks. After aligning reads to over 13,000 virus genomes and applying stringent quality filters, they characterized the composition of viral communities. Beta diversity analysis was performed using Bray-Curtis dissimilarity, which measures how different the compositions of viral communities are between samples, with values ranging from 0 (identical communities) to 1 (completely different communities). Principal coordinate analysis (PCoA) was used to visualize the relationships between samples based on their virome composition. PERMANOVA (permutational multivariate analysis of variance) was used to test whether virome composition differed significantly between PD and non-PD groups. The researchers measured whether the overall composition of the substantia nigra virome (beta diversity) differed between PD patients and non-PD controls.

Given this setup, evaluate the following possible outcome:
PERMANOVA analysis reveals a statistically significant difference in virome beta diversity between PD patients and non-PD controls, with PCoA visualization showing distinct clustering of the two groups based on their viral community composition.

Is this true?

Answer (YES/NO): YES